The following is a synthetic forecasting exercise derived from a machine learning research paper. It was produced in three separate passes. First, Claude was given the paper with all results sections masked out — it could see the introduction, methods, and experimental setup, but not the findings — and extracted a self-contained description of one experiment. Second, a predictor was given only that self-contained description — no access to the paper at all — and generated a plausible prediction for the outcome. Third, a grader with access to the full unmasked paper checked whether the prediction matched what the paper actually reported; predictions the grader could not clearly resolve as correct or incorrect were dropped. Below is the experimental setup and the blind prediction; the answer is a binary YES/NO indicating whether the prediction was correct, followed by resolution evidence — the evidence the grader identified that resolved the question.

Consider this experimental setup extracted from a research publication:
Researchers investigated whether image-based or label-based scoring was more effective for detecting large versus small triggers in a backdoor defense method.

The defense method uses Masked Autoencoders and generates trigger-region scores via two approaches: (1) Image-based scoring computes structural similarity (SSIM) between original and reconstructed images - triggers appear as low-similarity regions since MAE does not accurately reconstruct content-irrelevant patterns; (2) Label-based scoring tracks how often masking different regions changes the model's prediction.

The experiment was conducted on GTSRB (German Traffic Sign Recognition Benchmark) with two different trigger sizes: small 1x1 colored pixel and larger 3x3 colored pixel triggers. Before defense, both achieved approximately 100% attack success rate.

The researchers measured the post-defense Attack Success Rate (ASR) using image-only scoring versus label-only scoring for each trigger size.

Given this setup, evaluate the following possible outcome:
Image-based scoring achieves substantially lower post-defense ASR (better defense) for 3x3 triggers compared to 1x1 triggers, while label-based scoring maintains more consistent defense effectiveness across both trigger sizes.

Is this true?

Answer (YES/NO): YES